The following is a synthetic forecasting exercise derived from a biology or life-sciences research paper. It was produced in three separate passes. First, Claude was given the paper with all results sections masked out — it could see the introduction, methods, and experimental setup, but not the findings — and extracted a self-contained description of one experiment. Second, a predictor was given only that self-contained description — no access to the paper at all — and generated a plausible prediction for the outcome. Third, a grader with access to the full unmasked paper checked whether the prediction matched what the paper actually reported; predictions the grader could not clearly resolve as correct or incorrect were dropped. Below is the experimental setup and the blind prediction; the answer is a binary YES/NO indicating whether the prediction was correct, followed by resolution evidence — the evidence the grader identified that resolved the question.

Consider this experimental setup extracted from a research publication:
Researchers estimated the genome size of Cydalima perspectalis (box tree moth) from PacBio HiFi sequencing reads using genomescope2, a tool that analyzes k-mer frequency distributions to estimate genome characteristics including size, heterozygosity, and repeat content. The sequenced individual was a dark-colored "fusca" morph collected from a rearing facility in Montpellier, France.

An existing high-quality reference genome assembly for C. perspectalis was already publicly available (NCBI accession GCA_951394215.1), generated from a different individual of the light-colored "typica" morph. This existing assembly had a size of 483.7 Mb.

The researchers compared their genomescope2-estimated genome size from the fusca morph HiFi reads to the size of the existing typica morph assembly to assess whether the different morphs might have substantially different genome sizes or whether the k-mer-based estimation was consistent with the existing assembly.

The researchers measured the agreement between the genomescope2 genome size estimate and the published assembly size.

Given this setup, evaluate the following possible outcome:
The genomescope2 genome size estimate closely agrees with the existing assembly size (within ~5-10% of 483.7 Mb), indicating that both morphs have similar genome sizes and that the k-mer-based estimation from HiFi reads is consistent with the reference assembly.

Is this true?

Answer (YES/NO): YES